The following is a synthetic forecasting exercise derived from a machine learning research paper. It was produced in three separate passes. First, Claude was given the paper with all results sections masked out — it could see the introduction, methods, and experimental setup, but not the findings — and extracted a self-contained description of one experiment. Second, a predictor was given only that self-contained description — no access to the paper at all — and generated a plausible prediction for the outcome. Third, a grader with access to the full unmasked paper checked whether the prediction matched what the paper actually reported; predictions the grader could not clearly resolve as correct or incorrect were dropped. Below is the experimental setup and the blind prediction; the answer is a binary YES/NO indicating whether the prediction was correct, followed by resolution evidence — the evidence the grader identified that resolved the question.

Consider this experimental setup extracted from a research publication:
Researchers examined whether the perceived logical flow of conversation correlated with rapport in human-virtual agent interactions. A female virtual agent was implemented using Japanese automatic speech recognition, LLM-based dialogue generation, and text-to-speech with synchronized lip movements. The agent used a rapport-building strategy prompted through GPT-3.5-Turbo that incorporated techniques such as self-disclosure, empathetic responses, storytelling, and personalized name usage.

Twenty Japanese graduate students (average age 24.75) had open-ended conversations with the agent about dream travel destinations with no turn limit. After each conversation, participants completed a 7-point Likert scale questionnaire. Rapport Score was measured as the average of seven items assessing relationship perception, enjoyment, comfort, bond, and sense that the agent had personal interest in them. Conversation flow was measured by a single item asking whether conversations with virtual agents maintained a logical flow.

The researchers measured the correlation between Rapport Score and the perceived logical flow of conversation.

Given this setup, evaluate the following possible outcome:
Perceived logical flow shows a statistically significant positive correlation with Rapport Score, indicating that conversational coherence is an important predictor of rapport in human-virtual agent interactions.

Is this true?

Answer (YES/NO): YES